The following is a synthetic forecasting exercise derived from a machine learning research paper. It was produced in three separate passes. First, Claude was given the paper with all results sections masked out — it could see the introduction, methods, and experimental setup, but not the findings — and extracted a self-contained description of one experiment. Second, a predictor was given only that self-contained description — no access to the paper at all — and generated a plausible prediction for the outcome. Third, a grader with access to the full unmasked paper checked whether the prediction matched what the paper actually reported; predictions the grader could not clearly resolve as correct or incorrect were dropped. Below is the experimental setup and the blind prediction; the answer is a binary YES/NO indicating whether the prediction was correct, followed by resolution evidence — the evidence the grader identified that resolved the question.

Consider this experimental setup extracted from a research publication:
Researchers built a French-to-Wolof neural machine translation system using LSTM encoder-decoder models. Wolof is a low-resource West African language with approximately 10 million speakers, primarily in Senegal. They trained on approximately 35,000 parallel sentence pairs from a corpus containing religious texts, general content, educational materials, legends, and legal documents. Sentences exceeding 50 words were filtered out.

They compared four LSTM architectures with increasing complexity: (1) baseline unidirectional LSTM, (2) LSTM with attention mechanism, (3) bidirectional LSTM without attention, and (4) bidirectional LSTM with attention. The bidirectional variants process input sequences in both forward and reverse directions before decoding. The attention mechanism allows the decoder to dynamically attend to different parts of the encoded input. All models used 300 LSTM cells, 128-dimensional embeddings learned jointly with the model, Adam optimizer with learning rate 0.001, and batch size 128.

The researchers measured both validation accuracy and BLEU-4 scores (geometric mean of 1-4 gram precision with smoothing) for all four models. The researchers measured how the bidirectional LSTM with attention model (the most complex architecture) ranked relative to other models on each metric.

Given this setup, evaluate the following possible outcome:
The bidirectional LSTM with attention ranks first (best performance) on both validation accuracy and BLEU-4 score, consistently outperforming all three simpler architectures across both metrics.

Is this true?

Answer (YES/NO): NO